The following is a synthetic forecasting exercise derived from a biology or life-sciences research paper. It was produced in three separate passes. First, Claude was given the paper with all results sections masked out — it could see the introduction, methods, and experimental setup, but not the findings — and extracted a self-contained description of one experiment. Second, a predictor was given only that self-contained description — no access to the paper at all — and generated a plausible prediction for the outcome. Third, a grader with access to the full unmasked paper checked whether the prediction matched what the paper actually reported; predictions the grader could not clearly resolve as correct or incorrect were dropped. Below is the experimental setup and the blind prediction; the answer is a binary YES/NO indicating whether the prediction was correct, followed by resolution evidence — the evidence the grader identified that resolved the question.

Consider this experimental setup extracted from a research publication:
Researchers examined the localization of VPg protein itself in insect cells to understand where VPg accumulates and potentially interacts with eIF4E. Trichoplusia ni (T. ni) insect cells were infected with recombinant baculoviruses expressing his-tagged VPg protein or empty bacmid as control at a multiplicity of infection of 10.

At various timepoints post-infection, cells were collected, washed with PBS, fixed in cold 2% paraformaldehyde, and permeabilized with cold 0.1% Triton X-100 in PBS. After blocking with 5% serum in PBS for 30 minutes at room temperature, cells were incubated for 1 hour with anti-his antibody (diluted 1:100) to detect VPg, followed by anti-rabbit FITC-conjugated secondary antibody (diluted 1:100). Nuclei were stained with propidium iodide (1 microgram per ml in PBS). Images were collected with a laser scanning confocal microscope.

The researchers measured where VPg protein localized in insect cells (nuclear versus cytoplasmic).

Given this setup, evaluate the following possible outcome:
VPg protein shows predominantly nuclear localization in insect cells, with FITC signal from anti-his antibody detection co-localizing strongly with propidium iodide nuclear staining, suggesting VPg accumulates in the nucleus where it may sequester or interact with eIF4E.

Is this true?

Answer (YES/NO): NO